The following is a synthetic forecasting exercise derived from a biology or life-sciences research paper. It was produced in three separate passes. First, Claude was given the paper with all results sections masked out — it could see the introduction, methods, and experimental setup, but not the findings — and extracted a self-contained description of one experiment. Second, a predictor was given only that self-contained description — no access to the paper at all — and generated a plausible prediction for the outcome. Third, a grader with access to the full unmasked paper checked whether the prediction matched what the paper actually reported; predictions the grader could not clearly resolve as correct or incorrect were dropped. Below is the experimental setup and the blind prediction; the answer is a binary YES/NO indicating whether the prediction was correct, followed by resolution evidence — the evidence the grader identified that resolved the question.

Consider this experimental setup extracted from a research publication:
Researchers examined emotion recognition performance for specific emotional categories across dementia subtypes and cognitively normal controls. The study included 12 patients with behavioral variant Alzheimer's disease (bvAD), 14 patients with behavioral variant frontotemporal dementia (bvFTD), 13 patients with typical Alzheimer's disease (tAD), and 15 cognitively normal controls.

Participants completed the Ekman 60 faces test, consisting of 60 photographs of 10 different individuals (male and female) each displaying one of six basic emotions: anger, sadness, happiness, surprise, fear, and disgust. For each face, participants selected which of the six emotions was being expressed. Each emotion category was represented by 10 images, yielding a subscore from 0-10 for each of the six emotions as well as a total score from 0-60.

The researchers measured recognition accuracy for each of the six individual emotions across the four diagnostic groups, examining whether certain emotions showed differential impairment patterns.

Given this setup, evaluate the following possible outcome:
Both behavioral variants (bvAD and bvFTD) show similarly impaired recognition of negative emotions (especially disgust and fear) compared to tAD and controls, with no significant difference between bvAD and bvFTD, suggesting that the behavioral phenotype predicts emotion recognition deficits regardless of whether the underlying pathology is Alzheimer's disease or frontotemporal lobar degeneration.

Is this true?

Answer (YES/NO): NO